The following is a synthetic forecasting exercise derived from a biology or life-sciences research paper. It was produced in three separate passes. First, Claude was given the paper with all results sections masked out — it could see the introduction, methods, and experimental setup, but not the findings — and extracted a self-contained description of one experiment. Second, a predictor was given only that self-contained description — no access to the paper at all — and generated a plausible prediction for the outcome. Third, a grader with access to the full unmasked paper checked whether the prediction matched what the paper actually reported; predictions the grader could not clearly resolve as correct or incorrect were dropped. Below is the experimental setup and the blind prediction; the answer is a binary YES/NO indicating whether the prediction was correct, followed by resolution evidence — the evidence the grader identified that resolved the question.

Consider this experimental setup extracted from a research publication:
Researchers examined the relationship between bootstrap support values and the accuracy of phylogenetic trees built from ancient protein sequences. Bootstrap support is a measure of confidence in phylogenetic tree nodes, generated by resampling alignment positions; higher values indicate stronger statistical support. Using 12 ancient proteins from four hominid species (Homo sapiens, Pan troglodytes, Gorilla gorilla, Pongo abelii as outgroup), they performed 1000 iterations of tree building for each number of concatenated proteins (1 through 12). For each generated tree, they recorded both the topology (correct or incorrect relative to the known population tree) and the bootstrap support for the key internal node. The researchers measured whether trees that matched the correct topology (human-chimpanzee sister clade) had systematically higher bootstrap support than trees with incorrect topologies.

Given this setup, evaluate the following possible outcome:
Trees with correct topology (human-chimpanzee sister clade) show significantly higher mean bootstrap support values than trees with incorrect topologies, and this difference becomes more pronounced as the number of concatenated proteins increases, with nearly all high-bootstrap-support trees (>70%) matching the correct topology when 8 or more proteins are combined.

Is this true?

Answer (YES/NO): NO